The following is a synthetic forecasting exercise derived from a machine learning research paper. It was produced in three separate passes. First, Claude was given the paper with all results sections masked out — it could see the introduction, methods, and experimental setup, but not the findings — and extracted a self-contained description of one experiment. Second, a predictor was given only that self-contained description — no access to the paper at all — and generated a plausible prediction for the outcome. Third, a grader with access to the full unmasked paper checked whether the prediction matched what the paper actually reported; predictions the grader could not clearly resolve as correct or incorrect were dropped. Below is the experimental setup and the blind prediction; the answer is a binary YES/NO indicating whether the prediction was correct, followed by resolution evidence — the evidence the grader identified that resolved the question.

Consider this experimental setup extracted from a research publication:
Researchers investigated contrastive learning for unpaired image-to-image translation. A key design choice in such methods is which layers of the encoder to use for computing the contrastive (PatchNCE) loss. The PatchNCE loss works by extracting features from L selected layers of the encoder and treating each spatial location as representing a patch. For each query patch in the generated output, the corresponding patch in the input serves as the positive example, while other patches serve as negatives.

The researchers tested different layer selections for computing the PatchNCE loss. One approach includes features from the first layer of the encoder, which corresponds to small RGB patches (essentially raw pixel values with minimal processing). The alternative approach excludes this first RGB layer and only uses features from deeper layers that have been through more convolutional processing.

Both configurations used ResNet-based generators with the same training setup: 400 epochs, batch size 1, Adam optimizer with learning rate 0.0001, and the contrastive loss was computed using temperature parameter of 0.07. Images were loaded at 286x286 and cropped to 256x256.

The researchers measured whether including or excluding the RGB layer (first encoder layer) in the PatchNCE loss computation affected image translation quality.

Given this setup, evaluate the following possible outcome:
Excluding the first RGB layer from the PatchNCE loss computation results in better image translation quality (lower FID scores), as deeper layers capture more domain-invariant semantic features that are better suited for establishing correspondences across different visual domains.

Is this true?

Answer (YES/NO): YES